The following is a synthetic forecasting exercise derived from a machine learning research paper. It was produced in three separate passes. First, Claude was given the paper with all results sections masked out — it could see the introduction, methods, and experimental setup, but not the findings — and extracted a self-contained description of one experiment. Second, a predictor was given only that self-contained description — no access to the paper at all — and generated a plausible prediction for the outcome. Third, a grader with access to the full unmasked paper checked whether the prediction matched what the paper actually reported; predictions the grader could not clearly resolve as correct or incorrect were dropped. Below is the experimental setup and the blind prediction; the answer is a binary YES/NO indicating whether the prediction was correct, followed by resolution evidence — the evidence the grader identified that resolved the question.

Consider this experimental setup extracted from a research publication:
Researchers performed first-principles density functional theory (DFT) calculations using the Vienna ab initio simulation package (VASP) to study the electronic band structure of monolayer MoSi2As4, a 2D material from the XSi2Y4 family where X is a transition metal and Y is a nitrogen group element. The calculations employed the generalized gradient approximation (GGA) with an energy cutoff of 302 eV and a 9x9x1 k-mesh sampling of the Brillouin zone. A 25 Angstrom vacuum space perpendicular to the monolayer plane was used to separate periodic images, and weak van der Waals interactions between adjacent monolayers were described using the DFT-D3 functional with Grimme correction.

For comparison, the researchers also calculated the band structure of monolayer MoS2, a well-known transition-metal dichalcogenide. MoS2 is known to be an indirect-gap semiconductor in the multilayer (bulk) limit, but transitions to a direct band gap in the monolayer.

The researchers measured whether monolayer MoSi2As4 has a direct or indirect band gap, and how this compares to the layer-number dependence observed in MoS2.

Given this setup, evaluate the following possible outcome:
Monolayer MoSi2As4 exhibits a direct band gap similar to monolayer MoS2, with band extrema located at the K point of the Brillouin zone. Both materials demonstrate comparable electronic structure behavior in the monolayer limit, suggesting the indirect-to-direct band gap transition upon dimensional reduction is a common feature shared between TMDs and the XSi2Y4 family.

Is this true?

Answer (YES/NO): NO